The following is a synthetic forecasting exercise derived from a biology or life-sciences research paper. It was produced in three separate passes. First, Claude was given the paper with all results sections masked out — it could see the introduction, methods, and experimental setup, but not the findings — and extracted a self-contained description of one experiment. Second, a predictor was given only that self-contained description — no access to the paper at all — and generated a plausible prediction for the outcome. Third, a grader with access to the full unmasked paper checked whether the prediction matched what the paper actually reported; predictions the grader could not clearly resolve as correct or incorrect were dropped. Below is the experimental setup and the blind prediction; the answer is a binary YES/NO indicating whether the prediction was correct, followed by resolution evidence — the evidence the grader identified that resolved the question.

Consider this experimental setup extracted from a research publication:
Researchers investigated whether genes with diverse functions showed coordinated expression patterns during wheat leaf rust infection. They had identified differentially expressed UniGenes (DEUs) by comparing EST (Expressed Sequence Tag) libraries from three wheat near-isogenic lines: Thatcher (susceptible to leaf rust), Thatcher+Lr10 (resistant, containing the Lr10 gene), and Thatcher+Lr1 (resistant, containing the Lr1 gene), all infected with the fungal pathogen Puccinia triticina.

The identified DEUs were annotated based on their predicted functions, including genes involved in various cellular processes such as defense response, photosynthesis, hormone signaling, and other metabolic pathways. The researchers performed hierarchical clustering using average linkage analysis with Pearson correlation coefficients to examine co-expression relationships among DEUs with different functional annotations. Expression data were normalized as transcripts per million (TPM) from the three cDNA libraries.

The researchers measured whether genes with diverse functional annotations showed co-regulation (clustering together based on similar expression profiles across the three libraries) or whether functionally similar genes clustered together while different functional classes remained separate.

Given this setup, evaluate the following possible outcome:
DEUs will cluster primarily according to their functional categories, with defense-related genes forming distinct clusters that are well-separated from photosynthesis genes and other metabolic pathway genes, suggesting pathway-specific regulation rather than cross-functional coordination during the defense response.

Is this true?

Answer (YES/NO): NO